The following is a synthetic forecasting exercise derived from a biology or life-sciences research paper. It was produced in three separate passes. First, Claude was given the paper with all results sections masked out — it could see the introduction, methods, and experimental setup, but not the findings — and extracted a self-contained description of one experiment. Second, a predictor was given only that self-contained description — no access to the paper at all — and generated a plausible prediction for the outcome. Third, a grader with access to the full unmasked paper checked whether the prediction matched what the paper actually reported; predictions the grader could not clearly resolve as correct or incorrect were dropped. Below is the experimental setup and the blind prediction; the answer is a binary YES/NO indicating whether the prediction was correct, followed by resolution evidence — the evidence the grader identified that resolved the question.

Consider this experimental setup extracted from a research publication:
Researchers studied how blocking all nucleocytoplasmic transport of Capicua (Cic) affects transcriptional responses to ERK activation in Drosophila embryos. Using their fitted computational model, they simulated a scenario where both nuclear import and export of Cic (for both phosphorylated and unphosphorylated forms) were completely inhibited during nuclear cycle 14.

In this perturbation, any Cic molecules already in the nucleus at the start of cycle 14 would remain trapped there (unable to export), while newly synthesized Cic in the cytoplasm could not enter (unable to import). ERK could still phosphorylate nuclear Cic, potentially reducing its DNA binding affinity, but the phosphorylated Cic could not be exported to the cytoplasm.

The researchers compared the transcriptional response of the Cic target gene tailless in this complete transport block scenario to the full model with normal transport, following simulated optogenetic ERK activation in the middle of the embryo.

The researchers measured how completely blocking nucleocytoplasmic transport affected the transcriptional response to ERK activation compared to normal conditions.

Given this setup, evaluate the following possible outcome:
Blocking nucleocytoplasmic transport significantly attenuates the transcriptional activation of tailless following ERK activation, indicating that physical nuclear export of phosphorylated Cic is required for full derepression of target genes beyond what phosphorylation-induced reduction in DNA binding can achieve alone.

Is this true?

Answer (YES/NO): NO